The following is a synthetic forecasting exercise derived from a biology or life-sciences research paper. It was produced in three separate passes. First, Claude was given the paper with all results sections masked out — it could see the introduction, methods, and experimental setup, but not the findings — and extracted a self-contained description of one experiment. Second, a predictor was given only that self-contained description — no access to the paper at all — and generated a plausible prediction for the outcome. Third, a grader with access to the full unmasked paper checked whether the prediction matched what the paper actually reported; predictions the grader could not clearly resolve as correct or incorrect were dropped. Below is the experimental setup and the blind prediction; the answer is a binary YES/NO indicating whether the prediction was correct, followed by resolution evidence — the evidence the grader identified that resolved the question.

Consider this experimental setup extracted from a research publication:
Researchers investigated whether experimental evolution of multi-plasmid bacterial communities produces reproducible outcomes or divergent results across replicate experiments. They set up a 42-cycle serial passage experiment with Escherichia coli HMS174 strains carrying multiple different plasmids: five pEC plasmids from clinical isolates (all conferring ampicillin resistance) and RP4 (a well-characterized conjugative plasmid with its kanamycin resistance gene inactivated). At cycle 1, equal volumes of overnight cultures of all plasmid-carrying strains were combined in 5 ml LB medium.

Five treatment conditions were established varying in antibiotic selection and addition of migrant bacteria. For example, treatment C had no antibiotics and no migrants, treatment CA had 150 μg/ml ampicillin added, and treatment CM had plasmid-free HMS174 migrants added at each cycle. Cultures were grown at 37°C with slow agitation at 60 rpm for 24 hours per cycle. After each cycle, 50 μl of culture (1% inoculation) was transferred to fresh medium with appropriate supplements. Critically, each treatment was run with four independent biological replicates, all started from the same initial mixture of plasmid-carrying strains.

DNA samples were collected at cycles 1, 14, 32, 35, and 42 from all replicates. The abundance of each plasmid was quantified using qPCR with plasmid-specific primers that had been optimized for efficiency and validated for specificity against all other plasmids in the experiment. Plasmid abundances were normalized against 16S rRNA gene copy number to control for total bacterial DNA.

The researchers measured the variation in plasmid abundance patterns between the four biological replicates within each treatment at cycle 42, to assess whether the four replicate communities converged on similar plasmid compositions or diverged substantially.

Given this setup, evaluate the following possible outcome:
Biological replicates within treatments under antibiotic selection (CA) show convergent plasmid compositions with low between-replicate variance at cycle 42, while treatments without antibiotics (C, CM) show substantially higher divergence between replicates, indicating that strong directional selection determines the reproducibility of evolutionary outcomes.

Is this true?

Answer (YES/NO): NO